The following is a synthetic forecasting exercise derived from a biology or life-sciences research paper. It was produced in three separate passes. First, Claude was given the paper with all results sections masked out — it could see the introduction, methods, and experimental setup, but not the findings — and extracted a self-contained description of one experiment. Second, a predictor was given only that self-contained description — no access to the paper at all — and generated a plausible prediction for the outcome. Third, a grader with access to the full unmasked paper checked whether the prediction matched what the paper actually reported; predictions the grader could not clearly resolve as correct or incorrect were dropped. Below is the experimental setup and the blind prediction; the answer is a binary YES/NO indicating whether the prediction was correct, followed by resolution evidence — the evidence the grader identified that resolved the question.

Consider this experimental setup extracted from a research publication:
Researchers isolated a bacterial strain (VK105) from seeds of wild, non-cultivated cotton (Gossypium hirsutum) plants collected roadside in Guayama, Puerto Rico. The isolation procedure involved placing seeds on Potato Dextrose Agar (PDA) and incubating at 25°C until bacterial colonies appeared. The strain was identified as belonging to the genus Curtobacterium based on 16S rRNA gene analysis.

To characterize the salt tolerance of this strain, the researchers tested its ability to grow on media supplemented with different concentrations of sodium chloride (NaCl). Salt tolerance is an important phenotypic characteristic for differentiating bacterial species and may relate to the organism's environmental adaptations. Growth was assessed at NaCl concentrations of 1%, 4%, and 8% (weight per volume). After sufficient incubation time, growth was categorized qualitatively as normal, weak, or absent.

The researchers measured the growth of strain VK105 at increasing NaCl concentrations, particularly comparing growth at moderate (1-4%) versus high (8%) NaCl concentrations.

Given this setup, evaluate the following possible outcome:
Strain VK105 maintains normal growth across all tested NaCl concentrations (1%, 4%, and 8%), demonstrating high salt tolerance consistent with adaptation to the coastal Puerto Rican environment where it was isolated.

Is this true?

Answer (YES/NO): NO